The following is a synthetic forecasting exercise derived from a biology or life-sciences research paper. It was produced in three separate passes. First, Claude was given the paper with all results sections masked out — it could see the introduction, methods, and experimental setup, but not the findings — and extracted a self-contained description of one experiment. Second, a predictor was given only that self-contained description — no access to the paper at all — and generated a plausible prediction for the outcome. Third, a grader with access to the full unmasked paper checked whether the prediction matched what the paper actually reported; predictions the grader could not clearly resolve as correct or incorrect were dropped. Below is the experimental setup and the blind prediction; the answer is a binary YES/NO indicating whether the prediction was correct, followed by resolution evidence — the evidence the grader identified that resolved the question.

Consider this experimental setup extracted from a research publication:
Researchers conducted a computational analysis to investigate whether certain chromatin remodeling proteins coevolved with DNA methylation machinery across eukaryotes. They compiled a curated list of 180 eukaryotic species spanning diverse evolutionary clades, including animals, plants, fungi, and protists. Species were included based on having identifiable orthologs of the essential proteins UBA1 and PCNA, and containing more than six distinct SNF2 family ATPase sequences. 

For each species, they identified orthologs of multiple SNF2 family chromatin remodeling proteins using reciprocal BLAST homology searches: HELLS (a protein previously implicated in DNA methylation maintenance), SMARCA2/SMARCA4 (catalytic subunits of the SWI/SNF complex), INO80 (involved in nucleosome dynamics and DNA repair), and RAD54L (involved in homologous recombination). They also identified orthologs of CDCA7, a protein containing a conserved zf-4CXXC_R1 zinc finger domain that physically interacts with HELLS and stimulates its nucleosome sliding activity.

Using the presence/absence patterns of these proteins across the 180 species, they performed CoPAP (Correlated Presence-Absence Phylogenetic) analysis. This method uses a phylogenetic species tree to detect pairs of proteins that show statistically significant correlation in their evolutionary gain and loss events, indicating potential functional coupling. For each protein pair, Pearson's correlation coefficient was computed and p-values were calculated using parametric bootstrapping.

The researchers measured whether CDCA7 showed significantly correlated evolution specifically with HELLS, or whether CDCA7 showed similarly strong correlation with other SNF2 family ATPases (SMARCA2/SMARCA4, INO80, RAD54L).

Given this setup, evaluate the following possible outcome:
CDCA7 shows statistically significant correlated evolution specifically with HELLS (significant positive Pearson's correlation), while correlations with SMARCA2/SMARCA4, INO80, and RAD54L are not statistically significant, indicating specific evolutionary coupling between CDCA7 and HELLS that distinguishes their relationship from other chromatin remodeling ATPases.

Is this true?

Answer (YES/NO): YES